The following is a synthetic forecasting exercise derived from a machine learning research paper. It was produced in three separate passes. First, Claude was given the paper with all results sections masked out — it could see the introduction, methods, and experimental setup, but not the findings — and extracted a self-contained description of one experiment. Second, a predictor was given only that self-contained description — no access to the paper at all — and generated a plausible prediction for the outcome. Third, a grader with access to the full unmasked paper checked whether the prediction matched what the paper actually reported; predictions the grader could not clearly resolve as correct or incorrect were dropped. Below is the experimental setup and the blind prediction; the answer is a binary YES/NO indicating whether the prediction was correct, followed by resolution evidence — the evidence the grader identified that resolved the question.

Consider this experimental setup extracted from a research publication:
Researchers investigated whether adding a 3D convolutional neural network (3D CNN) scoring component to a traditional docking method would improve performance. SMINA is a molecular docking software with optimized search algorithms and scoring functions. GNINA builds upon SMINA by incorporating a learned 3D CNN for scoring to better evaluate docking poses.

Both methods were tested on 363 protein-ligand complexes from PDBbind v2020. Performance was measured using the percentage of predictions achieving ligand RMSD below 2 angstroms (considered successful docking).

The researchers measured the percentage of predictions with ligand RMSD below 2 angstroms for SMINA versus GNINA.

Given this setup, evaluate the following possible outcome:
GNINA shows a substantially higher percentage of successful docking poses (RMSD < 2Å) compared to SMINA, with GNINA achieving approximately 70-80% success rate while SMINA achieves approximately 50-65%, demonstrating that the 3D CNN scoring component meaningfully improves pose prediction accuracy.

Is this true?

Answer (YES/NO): NO